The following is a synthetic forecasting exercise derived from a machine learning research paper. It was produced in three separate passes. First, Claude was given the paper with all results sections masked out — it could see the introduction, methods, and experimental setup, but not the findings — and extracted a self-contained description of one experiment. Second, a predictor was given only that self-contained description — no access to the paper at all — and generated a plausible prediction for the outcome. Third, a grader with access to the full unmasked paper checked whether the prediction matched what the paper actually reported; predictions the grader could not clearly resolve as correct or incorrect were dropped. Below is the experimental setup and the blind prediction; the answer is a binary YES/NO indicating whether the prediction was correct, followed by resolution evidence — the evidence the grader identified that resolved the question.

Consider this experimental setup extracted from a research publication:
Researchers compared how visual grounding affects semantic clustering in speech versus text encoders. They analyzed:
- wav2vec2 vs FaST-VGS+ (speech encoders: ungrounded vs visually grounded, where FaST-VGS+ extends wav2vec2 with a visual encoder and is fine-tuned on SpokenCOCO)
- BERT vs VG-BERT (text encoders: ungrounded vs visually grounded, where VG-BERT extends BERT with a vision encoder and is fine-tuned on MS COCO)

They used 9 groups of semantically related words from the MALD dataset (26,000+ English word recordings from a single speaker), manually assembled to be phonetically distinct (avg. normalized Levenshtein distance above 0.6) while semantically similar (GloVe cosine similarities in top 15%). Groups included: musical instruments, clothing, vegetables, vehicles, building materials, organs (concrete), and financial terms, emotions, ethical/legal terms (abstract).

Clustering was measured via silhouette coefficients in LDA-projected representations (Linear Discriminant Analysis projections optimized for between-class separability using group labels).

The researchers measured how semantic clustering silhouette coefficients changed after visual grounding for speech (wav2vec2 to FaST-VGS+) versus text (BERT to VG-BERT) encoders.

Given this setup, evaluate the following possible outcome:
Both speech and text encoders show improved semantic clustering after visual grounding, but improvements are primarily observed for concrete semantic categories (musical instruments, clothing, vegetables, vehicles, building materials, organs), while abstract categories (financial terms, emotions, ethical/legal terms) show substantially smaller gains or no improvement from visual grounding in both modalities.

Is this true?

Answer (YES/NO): NO